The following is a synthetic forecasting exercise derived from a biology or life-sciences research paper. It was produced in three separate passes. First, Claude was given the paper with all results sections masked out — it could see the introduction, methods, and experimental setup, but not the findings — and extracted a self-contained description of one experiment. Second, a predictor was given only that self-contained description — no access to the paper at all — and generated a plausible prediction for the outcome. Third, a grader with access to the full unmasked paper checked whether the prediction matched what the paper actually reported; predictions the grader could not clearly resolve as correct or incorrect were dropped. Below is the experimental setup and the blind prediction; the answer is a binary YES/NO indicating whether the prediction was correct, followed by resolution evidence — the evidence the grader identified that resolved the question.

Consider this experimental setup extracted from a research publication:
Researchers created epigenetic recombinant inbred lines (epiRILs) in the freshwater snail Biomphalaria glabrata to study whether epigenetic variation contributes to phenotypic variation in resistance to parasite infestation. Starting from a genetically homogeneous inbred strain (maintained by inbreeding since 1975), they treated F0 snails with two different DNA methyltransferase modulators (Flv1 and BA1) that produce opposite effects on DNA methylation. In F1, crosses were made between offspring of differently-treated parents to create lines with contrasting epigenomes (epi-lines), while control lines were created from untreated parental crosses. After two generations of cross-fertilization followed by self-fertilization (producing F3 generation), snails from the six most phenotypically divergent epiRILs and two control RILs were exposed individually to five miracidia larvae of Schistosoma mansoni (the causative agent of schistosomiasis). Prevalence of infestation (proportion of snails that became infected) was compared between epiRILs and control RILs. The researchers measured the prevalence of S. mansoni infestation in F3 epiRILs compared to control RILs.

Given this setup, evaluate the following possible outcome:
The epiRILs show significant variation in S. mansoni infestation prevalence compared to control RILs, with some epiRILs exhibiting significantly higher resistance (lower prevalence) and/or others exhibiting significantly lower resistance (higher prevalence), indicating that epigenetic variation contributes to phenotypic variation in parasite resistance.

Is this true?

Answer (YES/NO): YES